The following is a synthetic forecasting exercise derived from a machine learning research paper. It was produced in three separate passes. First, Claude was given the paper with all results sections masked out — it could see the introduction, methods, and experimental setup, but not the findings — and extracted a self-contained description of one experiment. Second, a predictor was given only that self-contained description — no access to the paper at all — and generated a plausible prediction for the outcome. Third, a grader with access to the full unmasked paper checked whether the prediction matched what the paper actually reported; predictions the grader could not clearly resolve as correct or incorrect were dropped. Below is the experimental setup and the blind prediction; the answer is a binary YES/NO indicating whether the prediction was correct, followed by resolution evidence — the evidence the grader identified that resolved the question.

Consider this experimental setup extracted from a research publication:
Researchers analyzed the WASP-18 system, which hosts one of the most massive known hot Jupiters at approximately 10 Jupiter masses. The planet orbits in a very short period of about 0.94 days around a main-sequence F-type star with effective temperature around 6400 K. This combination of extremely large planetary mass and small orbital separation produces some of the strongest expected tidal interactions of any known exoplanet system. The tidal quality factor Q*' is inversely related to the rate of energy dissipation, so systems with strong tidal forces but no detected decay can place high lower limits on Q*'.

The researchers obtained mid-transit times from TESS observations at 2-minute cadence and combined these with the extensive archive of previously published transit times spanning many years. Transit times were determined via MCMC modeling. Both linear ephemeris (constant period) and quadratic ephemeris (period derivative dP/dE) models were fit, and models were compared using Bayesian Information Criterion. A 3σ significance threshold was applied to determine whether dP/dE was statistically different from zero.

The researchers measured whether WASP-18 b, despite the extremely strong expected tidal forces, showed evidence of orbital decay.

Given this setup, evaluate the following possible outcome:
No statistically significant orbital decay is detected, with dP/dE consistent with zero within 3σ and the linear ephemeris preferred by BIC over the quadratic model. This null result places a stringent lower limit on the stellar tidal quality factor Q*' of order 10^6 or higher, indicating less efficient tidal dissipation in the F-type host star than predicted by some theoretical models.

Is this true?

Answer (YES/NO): YES